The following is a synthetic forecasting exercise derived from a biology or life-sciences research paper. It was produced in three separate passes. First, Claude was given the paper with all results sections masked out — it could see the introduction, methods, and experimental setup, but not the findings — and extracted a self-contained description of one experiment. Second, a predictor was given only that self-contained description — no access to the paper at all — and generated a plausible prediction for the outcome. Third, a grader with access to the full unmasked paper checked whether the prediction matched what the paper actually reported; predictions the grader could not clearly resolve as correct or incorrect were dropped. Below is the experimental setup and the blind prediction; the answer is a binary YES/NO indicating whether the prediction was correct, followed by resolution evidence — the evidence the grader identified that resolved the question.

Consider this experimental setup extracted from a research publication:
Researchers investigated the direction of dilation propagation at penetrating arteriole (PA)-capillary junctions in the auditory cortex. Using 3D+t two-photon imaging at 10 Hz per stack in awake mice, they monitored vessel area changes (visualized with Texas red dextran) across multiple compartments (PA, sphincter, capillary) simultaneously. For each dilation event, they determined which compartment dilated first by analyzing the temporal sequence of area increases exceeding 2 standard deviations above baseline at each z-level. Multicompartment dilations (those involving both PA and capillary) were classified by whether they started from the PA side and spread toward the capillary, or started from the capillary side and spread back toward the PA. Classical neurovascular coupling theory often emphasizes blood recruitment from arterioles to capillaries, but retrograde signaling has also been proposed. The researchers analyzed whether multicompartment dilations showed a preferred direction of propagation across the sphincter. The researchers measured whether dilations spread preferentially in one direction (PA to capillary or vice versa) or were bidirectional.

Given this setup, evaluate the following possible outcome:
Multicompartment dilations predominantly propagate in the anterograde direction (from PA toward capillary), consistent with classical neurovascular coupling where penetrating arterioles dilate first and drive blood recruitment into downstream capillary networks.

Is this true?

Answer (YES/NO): NO